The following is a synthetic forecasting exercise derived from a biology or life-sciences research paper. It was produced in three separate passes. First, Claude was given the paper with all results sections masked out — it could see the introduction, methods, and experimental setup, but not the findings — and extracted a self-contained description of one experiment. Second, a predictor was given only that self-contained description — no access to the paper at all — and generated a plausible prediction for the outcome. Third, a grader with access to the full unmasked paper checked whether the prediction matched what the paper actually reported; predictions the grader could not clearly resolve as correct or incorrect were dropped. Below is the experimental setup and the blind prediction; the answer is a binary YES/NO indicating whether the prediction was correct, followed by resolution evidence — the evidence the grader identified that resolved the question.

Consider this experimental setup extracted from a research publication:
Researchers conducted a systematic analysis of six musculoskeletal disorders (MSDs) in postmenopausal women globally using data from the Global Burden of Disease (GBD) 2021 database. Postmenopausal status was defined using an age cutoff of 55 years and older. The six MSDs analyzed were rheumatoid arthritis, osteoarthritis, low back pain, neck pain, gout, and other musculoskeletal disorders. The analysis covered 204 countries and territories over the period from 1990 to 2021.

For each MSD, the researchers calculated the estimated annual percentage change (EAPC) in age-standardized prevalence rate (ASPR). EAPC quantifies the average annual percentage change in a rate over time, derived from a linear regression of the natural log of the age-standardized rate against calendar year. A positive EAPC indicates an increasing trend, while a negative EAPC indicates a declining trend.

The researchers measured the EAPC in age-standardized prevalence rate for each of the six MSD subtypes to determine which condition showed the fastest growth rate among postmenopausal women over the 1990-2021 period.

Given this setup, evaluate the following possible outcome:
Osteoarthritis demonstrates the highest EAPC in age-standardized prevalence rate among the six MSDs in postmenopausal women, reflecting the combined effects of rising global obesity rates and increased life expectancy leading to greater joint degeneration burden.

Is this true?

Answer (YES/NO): NO